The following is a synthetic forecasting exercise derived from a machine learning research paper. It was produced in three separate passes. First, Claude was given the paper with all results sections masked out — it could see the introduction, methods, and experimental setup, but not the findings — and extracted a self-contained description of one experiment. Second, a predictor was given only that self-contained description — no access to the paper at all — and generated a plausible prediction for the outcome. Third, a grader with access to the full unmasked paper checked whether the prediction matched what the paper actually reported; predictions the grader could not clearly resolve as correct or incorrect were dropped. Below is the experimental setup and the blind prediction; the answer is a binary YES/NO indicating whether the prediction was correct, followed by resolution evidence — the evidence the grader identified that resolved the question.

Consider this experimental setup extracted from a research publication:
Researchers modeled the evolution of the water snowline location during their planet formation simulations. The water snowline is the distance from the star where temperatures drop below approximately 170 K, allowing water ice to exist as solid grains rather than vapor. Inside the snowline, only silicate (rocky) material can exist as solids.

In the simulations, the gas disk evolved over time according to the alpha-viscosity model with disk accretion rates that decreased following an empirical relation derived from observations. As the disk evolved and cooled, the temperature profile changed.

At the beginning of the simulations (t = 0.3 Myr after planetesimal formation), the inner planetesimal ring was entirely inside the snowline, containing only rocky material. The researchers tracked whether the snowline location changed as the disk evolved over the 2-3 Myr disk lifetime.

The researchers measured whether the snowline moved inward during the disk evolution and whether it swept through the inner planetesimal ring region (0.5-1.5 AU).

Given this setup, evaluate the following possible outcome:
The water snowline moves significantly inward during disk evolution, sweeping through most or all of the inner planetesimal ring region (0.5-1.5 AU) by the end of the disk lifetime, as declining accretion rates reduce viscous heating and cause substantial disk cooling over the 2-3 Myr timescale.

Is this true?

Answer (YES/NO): YES